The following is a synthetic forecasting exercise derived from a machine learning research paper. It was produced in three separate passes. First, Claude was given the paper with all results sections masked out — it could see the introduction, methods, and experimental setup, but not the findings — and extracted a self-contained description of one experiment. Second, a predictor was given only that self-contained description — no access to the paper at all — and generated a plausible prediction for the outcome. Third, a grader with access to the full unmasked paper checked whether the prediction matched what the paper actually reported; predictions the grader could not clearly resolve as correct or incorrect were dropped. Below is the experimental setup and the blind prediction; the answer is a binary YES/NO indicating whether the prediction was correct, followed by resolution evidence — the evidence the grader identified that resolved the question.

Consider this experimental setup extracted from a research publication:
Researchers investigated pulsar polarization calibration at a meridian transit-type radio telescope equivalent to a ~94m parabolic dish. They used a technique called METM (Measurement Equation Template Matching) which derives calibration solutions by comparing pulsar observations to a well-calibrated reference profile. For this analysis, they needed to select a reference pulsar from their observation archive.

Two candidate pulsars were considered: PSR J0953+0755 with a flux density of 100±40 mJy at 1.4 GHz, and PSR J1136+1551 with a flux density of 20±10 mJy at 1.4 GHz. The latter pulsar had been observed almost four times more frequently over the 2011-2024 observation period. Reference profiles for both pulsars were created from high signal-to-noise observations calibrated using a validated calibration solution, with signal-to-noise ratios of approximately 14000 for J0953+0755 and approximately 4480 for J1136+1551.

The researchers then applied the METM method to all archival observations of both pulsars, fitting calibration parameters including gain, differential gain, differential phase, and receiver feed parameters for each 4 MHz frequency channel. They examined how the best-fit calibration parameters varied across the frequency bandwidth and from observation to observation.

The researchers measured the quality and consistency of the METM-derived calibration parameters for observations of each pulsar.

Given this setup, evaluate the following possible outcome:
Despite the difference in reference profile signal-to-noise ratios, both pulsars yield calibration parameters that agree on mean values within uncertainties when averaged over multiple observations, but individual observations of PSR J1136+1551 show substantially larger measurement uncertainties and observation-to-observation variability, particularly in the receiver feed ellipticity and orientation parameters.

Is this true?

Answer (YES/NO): NO